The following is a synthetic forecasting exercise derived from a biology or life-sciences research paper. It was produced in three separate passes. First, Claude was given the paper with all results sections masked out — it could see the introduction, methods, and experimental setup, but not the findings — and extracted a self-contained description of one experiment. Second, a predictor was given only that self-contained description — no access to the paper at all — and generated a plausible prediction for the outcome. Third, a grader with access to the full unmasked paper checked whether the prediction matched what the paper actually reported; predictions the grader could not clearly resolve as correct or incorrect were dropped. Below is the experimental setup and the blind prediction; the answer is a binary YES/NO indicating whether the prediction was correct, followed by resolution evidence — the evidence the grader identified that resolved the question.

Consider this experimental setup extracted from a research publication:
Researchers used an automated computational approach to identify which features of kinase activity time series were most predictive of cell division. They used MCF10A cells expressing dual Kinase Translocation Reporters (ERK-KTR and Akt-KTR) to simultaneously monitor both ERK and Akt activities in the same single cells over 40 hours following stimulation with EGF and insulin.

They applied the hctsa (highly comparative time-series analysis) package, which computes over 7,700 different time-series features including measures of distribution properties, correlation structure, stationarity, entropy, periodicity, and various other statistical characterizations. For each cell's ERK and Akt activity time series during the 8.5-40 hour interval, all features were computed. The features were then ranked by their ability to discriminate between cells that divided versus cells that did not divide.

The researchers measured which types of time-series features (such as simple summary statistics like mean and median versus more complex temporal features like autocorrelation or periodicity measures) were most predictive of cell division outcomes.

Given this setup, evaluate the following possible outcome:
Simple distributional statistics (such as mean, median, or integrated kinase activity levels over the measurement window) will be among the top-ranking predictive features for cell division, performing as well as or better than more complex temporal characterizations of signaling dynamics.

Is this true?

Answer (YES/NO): YES